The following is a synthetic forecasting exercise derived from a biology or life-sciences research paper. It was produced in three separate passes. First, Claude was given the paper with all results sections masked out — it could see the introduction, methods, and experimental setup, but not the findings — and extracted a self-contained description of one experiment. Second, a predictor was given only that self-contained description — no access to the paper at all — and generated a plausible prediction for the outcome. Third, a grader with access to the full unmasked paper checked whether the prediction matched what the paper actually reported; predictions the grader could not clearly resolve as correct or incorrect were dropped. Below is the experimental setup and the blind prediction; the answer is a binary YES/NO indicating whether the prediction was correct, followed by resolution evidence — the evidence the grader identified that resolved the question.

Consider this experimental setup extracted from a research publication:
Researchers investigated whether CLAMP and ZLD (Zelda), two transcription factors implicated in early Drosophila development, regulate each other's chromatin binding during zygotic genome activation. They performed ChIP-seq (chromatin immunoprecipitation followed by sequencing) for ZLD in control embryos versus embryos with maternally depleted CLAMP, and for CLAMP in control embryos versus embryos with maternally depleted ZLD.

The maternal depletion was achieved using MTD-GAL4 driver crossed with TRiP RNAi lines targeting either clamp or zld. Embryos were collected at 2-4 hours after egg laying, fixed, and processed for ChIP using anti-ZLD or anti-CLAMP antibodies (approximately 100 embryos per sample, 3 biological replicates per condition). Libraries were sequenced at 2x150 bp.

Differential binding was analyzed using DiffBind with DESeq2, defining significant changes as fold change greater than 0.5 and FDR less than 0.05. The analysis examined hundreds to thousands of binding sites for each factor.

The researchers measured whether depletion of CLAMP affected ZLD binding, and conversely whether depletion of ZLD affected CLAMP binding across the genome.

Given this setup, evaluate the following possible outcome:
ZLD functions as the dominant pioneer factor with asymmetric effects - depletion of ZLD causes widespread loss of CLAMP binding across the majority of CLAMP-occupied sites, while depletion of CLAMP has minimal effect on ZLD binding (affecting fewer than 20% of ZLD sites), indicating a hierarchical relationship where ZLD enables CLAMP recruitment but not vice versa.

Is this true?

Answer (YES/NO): NO